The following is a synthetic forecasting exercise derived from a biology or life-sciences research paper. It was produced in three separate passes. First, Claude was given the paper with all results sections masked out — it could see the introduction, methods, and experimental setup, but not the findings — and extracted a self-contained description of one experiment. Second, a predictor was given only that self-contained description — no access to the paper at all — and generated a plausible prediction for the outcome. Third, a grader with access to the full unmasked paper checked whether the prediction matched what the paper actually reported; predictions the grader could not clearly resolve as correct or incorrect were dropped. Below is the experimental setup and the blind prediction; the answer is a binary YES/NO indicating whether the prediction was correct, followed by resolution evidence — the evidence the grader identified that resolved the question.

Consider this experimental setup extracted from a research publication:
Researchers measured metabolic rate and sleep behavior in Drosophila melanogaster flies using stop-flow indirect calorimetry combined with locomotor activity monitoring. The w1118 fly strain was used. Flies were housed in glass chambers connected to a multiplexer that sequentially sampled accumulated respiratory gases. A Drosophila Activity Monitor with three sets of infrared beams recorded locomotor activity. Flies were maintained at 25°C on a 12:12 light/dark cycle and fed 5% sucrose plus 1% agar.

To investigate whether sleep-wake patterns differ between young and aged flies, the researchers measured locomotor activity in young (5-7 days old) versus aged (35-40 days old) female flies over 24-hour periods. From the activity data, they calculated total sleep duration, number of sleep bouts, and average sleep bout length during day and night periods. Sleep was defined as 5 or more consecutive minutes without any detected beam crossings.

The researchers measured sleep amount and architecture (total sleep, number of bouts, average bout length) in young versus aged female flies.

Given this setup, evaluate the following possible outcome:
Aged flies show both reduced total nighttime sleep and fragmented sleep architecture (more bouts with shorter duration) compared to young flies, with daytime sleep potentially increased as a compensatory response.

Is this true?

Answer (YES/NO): NO